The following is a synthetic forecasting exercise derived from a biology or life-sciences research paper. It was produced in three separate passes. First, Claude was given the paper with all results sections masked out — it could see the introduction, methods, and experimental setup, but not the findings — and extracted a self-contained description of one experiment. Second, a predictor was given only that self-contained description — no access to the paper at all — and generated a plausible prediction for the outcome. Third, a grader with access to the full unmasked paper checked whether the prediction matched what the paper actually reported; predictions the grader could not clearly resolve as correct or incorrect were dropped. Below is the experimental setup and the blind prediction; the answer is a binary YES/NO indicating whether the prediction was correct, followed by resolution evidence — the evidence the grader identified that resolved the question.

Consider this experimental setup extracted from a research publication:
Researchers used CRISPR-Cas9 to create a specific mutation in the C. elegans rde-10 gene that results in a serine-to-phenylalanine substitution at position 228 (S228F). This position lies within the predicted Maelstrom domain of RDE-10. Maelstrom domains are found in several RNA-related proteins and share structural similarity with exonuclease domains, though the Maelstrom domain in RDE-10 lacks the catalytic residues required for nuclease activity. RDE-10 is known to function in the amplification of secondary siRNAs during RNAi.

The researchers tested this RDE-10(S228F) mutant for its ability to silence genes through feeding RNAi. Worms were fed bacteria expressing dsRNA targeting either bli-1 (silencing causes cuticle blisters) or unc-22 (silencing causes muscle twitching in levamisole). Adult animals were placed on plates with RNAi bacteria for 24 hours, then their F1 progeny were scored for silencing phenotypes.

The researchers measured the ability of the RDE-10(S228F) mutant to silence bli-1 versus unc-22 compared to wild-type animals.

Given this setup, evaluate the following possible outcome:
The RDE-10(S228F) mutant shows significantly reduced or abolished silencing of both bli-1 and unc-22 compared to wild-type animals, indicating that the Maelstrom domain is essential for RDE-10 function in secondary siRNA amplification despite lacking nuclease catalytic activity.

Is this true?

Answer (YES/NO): NO